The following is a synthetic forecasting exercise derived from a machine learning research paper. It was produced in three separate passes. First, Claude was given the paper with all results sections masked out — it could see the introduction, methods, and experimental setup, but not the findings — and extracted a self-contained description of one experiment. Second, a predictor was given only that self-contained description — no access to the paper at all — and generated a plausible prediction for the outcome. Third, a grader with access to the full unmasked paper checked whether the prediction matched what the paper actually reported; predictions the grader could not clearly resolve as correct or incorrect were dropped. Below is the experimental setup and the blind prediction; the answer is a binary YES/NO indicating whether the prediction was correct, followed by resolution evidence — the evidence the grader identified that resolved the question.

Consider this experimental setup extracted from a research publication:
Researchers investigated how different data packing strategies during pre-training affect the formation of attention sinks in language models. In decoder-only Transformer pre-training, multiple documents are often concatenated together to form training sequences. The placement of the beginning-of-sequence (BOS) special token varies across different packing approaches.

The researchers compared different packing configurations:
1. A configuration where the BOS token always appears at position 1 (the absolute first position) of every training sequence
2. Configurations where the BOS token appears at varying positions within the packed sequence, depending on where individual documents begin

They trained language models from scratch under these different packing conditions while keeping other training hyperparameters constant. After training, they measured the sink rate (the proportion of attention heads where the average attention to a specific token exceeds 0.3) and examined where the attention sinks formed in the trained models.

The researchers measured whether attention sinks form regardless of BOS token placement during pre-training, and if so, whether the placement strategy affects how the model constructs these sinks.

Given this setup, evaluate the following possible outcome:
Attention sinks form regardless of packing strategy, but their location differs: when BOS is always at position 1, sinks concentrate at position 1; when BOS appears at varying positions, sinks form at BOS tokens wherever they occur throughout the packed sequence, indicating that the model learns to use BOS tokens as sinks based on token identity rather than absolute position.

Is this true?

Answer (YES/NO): NO